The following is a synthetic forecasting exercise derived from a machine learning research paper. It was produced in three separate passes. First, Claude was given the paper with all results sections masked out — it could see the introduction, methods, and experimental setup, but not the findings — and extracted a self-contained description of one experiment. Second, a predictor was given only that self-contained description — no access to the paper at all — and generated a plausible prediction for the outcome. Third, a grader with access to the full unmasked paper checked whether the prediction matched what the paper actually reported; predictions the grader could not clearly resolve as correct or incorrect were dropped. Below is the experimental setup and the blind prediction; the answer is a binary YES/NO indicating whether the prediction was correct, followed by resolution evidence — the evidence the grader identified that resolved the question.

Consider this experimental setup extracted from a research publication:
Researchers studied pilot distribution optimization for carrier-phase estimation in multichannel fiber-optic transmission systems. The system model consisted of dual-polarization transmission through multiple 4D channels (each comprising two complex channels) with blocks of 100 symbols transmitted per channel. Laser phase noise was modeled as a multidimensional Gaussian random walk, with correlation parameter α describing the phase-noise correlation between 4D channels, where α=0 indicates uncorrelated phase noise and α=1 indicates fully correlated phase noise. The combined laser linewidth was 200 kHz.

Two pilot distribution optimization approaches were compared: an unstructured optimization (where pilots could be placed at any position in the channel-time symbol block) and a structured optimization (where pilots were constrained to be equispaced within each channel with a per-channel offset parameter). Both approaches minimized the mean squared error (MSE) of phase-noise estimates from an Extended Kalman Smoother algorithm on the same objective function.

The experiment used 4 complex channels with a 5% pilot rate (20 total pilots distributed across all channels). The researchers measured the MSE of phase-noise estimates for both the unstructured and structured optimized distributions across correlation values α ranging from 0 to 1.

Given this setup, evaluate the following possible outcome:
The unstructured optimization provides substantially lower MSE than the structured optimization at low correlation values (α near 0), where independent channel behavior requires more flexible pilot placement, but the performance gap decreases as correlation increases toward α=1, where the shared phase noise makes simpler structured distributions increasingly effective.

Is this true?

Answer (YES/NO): NO